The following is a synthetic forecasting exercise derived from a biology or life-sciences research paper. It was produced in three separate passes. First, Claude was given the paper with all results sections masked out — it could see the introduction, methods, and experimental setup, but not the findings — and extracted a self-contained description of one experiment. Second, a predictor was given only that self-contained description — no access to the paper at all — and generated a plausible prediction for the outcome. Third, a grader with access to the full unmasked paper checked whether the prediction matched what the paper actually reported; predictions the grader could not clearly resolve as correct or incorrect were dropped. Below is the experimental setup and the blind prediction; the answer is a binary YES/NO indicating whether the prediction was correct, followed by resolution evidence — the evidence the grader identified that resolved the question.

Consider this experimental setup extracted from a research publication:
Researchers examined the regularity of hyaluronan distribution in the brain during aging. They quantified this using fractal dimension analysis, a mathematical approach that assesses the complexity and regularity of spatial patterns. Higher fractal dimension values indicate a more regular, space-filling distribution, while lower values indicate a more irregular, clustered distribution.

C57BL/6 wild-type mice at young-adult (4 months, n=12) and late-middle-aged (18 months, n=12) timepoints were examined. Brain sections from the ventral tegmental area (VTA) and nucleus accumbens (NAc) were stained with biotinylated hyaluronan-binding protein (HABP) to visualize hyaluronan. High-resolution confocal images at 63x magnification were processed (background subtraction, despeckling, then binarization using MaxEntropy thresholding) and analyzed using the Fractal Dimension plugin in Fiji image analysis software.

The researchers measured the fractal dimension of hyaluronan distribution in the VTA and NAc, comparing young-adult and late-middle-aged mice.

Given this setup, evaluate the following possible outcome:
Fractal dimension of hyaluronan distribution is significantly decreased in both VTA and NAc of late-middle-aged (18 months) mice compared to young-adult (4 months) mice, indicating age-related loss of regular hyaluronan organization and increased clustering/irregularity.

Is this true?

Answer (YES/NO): NO